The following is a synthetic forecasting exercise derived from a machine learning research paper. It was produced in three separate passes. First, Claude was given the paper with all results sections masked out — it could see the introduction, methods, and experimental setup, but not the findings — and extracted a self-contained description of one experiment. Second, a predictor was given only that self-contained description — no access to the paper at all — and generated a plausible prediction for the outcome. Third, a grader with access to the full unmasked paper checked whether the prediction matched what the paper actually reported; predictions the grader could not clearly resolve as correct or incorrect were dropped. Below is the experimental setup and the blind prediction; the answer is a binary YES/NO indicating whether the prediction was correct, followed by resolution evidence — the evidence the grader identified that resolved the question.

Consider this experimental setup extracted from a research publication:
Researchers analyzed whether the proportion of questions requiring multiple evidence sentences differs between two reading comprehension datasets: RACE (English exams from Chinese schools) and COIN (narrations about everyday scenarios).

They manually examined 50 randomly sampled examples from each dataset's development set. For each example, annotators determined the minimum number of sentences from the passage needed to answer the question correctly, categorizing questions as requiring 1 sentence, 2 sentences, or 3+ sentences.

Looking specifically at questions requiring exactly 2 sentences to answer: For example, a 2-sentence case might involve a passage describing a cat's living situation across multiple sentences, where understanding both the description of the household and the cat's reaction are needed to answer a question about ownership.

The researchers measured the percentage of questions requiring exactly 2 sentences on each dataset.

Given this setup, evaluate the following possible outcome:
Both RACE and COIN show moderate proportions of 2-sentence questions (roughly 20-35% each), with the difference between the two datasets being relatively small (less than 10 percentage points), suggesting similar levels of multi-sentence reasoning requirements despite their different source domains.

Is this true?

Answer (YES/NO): NO